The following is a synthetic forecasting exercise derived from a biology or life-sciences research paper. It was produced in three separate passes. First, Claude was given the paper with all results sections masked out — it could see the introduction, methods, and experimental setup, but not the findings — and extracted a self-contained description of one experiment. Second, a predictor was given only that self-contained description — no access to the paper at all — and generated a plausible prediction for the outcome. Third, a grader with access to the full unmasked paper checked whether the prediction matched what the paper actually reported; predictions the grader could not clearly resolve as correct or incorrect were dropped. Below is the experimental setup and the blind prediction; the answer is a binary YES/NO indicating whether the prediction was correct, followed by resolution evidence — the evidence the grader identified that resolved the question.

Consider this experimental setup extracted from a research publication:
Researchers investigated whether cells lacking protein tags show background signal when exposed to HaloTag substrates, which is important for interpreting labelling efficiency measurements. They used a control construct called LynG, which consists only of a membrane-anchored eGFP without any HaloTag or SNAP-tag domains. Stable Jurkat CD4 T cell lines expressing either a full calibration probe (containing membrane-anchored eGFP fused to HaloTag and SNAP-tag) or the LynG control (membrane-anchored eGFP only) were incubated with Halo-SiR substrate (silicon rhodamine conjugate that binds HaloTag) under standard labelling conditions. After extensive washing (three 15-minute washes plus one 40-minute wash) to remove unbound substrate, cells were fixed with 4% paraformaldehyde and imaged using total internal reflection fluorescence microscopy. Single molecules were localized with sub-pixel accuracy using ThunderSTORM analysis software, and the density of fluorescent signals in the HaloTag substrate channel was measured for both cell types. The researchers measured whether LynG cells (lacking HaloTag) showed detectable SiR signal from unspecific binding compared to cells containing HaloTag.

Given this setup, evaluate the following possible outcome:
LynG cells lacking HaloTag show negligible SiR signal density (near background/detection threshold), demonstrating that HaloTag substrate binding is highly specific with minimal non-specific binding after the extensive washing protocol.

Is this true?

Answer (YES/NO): NO